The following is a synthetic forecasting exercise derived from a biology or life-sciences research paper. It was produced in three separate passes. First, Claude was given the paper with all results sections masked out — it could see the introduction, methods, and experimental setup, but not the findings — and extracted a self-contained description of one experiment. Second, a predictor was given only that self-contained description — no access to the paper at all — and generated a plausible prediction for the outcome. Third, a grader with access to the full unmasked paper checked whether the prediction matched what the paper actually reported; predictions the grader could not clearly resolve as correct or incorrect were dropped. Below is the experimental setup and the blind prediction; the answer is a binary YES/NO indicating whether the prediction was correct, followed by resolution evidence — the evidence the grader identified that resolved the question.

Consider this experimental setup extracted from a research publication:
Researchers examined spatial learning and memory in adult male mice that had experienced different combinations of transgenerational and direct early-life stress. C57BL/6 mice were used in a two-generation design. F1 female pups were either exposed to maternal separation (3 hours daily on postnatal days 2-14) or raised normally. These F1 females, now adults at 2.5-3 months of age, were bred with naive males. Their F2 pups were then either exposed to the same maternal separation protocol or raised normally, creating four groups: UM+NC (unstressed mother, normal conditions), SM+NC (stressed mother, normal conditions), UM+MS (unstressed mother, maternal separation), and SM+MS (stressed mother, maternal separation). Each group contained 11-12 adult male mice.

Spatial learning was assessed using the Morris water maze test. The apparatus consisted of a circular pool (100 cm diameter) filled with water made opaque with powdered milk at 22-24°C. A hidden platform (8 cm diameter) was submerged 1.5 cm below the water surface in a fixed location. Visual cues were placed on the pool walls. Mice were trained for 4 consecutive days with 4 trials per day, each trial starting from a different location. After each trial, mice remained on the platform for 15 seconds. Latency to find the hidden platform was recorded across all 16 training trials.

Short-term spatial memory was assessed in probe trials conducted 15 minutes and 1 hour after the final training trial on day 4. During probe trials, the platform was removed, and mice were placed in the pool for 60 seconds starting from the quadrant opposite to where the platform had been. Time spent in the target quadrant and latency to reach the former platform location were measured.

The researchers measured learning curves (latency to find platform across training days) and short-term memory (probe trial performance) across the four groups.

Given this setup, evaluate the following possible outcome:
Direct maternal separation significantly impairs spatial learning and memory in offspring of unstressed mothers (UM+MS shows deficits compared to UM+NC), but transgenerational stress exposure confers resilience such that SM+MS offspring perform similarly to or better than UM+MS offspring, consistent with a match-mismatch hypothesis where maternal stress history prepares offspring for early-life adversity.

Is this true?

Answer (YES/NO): NO